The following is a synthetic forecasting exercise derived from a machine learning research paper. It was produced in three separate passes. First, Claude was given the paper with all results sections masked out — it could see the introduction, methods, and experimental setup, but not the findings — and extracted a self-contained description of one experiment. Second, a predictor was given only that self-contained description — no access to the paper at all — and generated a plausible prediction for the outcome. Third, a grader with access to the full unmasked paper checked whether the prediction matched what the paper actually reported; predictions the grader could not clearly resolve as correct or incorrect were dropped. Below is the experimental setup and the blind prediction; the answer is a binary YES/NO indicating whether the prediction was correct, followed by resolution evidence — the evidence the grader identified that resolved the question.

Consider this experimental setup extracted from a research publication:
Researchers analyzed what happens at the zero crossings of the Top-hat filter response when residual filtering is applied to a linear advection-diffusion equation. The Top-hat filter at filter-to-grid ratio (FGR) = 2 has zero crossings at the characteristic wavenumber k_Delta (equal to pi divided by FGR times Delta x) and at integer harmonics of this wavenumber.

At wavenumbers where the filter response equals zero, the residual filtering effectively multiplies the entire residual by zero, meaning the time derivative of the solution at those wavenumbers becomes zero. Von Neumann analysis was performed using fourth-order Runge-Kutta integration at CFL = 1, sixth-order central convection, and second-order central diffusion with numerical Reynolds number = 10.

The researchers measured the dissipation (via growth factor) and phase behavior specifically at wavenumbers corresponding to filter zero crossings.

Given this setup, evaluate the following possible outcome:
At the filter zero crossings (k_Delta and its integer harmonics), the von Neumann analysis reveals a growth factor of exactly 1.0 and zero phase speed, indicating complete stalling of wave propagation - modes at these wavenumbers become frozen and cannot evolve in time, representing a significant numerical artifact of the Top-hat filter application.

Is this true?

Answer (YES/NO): YES